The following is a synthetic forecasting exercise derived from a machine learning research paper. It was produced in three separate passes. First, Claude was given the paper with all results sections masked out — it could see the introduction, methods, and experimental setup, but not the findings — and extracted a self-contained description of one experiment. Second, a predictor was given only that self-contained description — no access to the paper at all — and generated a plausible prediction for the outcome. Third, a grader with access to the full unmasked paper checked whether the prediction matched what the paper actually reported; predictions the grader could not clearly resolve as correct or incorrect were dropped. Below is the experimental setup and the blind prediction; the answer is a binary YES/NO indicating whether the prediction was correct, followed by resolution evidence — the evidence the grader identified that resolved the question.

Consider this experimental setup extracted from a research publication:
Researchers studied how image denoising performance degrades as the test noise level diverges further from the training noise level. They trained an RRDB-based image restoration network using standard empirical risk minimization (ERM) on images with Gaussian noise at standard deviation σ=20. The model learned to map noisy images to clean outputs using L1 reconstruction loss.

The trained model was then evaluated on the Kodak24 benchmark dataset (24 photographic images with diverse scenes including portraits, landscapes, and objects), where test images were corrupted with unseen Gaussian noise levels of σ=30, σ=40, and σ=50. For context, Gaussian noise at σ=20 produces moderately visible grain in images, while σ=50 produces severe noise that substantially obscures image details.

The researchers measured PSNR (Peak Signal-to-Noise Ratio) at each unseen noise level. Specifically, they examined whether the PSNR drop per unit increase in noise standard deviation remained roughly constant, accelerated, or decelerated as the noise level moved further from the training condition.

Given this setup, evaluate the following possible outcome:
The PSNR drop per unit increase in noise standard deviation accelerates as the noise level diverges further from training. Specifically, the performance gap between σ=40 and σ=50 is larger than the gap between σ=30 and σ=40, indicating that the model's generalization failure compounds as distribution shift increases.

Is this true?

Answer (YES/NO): NO